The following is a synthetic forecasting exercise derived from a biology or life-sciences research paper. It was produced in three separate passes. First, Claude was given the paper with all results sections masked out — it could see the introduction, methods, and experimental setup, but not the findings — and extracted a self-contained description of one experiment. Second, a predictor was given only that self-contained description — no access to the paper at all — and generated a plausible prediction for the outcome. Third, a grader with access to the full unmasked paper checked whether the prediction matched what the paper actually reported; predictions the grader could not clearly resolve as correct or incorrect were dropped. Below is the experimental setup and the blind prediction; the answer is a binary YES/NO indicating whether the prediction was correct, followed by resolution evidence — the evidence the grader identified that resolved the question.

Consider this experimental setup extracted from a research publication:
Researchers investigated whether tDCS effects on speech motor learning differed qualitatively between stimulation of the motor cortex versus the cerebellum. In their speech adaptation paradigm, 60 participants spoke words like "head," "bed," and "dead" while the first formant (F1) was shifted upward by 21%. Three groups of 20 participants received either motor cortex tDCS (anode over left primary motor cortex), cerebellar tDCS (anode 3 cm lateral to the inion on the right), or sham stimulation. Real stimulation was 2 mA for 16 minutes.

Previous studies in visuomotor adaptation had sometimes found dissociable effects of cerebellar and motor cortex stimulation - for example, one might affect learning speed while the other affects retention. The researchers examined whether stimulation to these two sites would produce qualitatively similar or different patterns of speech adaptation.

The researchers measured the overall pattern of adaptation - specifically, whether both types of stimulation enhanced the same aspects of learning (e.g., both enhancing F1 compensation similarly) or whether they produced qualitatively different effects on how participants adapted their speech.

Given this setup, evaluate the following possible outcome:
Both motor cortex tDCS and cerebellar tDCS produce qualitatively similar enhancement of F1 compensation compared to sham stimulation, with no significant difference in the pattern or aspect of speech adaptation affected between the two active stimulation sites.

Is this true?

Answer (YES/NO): NO